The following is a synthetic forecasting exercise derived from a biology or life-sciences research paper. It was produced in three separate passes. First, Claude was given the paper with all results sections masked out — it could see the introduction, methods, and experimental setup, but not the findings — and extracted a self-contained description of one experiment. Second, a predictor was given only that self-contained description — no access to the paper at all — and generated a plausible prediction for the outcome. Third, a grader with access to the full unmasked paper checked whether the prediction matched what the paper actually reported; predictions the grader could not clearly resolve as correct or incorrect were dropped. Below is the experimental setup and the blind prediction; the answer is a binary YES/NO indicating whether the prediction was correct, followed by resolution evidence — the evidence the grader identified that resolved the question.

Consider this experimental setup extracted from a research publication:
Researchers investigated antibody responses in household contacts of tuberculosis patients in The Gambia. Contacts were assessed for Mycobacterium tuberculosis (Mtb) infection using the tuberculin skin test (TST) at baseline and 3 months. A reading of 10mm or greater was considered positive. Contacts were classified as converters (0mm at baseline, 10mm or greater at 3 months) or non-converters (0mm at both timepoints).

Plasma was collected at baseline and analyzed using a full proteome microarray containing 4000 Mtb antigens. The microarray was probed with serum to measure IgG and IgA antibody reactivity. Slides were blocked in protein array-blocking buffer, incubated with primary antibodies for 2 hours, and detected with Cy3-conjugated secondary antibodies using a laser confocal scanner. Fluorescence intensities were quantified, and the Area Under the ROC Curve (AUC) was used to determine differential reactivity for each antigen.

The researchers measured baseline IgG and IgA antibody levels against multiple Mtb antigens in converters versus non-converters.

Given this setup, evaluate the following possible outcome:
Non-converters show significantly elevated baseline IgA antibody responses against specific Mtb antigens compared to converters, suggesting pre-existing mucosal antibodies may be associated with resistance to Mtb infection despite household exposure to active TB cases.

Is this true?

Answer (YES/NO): NO